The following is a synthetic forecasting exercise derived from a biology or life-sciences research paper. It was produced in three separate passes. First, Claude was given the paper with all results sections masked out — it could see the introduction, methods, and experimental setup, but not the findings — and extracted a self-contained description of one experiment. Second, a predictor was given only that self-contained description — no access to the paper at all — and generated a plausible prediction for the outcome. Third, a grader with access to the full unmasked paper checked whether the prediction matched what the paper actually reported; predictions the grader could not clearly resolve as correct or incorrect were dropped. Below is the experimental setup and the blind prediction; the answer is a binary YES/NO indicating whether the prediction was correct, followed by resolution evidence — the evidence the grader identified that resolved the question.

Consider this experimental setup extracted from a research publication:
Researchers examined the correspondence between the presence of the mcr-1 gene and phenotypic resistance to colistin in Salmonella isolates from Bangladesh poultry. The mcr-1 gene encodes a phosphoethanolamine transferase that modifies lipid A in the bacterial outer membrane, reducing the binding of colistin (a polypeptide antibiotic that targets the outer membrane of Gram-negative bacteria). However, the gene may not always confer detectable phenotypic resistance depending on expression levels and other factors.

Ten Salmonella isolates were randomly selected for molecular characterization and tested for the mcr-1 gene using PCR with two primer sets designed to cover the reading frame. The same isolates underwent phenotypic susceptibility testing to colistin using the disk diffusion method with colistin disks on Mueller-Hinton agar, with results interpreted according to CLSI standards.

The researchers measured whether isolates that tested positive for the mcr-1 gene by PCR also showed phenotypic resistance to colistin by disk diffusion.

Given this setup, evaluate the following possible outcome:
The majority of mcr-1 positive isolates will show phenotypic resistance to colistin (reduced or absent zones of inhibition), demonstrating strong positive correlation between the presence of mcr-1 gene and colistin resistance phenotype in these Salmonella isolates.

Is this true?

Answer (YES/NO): YES